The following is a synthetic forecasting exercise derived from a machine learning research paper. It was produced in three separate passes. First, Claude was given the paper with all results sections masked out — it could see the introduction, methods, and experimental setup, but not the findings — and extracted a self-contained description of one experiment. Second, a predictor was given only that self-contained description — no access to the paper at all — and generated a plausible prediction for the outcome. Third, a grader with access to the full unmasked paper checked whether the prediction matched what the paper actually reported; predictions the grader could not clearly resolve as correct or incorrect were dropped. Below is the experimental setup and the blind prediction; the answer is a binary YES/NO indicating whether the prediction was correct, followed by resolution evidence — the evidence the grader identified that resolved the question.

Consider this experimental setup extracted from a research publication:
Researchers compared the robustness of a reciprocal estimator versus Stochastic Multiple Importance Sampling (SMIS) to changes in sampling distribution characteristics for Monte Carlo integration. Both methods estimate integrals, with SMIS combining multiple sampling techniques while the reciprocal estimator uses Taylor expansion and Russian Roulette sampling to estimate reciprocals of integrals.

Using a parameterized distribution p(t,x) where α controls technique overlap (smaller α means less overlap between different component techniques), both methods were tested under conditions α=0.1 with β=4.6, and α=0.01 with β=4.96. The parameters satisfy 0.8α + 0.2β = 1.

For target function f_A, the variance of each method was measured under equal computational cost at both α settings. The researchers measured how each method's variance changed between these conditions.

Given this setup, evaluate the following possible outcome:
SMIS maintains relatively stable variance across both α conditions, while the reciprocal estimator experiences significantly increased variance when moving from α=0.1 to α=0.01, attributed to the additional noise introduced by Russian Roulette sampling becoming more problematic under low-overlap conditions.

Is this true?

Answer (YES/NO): NO